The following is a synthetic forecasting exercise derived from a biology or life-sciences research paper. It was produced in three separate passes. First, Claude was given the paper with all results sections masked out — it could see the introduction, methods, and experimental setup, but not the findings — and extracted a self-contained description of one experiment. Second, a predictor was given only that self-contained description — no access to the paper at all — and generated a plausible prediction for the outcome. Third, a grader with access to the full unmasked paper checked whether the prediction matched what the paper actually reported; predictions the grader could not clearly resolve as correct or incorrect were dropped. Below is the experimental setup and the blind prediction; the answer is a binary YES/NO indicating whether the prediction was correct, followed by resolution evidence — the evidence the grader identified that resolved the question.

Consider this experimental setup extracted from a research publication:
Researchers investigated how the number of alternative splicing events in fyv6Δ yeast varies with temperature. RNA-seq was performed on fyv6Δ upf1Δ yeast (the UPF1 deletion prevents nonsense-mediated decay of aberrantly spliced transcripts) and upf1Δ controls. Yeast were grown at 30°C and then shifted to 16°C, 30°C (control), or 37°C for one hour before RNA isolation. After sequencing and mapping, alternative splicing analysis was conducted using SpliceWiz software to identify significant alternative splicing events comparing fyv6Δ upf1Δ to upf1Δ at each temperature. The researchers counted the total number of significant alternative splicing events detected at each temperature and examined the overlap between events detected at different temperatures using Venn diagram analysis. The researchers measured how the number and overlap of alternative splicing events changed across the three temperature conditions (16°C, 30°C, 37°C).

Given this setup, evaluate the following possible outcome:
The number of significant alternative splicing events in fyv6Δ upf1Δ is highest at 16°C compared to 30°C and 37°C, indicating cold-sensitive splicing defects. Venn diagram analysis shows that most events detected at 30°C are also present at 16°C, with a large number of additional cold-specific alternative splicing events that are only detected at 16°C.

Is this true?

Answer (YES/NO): NO